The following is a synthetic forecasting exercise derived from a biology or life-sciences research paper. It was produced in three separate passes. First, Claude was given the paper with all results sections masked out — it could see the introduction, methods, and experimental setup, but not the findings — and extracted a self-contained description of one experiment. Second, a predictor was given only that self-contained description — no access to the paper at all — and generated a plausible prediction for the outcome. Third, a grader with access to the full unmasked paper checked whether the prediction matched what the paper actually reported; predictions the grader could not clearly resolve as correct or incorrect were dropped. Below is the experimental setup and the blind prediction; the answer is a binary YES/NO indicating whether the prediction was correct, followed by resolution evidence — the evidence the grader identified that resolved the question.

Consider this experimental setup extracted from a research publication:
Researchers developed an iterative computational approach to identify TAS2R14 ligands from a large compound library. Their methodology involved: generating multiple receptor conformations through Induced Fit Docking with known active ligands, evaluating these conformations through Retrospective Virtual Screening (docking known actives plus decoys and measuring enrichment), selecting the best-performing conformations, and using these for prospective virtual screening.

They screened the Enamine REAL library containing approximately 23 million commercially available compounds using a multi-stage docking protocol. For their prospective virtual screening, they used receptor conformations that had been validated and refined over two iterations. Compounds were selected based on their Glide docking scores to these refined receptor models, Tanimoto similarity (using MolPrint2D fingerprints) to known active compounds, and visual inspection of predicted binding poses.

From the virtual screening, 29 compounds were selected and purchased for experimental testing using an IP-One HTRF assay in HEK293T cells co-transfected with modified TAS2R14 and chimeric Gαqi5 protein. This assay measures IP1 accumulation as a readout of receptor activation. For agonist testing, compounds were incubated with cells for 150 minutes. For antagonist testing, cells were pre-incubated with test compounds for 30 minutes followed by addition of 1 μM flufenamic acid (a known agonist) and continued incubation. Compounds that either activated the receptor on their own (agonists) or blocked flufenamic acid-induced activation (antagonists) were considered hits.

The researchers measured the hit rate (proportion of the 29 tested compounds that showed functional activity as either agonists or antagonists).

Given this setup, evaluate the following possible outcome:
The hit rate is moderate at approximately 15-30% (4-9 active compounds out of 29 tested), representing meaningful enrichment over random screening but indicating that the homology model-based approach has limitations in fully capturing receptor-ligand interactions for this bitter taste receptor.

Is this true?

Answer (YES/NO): NO